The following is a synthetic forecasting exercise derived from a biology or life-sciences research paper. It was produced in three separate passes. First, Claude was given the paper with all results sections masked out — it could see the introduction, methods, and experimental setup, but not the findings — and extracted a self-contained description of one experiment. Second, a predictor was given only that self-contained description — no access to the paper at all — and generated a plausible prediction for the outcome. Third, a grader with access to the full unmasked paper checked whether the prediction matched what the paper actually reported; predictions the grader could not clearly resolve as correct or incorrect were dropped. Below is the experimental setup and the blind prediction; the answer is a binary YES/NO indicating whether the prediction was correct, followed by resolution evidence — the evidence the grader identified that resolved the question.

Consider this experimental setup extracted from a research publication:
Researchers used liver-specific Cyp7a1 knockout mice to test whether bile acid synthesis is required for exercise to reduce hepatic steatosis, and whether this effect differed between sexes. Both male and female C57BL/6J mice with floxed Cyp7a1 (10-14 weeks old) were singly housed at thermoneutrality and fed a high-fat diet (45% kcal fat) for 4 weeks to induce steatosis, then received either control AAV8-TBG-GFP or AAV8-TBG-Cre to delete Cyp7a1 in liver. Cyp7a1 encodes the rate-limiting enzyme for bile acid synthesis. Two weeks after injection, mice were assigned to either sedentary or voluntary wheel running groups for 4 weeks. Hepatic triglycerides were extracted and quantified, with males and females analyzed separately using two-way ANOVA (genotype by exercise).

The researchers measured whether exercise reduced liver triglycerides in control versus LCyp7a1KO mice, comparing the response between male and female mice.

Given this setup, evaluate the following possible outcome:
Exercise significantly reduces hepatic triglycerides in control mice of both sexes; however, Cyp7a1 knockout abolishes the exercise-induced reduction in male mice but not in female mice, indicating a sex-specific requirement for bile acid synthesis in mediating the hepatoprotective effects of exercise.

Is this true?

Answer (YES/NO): NO